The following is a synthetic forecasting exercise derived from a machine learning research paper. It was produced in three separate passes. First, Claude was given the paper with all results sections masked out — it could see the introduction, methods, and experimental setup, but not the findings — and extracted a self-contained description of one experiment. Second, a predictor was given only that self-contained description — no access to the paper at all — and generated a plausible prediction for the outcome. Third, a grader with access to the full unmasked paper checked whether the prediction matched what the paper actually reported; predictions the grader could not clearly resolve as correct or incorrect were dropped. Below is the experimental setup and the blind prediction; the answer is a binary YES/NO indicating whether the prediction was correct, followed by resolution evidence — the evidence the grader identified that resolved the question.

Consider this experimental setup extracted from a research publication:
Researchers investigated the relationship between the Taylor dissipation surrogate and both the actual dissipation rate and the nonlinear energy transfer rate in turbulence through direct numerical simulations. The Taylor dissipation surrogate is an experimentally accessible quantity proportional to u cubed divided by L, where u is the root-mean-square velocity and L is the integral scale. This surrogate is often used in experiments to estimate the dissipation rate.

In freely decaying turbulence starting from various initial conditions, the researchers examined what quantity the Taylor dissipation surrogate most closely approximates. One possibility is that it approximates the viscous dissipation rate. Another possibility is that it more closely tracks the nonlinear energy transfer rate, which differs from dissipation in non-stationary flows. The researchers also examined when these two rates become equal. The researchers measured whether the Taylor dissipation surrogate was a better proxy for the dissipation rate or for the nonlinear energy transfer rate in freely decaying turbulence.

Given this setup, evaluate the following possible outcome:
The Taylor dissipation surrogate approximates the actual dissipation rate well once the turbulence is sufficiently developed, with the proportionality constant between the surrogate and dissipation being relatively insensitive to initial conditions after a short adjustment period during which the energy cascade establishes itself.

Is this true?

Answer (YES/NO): NO